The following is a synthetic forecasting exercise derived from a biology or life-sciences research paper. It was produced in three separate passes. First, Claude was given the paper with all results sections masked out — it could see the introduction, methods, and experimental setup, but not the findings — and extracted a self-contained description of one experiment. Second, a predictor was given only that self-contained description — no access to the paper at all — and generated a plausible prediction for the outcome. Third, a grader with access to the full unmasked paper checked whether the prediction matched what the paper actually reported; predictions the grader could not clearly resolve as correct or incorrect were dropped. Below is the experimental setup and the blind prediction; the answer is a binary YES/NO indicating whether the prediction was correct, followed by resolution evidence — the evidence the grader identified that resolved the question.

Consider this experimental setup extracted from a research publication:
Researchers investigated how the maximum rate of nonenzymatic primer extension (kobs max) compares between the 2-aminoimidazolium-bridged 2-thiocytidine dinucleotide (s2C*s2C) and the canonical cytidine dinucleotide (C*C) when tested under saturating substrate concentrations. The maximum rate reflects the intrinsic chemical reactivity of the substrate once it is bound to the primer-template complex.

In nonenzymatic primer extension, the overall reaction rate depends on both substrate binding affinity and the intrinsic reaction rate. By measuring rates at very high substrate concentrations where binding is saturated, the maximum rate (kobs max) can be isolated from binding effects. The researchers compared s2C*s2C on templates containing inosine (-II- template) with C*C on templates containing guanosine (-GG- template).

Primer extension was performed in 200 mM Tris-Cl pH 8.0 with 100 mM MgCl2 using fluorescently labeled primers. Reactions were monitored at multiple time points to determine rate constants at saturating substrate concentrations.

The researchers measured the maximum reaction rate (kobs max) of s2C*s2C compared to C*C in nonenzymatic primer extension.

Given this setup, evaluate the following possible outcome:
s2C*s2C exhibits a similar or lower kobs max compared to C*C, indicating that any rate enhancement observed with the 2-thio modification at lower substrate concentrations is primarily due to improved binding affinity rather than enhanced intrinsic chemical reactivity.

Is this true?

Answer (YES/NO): NO